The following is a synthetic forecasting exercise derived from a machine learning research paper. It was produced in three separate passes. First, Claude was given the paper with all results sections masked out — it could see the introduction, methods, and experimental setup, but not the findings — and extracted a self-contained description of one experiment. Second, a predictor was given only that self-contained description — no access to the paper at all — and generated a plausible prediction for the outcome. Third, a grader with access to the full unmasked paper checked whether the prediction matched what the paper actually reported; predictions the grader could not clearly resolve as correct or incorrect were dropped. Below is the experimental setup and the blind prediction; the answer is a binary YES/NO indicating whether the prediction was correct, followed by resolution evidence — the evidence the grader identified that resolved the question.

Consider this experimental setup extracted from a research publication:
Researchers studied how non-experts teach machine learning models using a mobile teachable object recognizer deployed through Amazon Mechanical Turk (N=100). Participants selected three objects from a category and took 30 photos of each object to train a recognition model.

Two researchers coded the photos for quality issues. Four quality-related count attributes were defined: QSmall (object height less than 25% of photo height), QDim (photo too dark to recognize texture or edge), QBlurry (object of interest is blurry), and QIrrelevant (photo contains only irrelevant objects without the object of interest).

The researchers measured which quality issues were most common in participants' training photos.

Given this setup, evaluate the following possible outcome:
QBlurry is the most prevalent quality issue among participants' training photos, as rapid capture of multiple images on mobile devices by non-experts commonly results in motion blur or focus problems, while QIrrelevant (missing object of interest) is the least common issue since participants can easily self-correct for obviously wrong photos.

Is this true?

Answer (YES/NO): NO